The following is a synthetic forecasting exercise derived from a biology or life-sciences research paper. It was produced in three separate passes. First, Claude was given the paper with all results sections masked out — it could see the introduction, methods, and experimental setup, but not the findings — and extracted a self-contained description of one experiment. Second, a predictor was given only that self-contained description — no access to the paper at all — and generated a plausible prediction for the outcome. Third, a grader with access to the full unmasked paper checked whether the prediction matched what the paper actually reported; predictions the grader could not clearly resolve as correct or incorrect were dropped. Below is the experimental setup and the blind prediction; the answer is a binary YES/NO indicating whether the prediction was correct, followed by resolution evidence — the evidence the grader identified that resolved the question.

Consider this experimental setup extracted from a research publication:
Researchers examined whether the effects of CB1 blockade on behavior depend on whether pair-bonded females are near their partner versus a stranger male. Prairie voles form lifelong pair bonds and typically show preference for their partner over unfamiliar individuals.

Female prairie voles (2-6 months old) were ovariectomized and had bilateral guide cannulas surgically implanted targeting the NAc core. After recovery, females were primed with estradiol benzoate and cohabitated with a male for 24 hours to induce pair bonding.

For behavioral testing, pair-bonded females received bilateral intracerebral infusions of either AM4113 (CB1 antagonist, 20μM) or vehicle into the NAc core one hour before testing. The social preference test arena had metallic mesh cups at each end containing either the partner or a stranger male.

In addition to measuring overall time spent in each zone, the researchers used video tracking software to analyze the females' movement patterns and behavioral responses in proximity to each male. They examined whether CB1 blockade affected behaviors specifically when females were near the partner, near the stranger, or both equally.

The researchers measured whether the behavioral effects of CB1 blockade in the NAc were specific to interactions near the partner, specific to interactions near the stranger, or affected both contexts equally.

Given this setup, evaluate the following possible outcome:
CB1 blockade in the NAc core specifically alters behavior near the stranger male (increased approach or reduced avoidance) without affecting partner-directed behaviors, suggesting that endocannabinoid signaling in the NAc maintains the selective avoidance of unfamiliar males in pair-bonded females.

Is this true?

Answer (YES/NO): NO